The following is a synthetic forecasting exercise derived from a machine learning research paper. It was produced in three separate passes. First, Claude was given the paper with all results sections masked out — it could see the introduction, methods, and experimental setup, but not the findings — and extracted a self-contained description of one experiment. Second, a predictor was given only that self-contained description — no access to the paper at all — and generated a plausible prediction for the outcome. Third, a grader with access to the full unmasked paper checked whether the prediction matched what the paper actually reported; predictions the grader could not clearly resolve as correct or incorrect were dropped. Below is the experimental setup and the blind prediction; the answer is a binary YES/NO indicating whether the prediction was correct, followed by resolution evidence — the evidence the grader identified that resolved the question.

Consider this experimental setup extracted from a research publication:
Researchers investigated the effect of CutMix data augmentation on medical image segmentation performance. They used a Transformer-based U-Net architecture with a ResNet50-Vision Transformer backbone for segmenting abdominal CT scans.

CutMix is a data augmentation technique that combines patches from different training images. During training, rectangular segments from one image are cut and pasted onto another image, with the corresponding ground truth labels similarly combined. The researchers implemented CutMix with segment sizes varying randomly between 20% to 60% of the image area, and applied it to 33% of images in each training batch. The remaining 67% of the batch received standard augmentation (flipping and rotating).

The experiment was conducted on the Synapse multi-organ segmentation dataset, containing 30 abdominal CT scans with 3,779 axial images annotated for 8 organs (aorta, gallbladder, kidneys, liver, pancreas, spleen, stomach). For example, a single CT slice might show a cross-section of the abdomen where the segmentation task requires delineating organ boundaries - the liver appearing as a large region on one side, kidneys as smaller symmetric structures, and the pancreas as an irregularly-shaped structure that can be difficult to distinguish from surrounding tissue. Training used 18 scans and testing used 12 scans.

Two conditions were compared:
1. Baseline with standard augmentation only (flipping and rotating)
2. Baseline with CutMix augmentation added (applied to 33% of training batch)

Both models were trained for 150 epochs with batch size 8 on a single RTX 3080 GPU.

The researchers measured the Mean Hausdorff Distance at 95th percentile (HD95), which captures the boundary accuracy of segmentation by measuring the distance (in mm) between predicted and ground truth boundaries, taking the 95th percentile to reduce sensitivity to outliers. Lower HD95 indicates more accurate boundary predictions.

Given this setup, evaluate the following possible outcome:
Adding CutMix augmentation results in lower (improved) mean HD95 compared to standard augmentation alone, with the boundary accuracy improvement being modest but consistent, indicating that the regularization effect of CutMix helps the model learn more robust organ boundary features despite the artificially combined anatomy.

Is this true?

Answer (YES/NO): NO